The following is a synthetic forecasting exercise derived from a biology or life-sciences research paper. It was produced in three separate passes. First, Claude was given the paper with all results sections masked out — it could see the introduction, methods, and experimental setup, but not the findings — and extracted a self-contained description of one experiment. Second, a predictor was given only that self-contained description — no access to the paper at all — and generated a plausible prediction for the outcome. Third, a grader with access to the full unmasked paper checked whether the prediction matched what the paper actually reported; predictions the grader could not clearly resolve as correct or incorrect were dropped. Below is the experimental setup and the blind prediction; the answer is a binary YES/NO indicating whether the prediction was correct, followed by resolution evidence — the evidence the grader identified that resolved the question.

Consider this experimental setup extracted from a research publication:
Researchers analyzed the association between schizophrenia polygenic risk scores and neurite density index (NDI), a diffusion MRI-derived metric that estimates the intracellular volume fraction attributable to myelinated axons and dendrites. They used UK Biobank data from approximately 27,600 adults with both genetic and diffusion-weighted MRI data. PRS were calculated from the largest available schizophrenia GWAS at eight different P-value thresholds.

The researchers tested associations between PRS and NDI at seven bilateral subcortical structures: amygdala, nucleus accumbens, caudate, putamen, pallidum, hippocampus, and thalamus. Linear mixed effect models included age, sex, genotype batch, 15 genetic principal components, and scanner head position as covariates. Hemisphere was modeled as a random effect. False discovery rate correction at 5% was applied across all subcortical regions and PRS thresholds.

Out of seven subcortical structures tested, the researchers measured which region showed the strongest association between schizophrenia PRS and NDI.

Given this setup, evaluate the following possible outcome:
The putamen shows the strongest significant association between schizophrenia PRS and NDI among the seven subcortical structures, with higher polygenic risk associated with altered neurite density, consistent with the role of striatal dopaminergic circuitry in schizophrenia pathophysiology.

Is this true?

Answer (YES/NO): NO